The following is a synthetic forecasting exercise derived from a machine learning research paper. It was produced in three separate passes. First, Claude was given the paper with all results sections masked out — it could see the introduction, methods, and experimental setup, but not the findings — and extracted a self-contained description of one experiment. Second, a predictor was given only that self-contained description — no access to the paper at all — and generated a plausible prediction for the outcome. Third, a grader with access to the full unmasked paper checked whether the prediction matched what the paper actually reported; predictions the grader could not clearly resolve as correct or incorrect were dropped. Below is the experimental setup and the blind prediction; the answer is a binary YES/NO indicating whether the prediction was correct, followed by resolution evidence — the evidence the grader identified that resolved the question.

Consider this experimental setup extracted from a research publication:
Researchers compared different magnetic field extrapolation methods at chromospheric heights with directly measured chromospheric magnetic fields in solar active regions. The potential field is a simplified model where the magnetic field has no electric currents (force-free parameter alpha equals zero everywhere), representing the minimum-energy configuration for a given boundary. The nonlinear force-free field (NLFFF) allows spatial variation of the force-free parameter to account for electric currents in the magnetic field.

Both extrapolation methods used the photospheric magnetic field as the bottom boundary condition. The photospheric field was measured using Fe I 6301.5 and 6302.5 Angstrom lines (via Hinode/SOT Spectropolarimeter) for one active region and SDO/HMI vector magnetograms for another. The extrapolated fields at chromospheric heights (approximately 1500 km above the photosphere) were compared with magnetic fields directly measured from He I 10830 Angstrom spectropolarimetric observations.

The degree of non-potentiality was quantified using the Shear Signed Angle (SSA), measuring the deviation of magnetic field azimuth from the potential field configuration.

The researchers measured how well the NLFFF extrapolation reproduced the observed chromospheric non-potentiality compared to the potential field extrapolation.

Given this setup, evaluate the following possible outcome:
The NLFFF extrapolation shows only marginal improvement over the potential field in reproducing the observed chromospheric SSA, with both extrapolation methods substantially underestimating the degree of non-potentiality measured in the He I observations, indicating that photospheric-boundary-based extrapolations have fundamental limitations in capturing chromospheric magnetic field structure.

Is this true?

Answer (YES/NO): YES